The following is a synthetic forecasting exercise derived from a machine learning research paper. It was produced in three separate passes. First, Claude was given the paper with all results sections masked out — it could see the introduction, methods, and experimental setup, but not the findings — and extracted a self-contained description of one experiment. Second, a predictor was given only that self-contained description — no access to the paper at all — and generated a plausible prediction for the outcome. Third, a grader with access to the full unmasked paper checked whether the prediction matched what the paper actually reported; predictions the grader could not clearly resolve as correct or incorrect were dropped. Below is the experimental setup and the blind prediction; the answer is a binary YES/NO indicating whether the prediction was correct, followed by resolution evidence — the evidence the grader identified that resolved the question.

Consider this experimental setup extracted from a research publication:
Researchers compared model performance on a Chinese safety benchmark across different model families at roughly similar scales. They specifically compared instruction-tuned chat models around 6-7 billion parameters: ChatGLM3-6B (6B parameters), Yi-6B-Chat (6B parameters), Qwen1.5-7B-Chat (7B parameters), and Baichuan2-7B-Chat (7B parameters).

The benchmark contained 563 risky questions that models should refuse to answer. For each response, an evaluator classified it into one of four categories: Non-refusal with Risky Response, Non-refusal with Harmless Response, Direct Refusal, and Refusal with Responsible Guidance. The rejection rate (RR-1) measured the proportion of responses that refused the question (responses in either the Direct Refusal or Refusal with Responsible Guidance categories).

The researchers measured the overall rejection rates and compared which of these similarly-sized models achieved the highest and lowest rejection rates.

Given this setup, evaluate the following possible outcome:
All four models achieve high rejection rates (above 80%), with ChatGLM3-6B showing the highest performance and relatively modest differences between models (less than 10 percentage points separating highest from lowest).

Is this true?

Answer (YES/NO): NO